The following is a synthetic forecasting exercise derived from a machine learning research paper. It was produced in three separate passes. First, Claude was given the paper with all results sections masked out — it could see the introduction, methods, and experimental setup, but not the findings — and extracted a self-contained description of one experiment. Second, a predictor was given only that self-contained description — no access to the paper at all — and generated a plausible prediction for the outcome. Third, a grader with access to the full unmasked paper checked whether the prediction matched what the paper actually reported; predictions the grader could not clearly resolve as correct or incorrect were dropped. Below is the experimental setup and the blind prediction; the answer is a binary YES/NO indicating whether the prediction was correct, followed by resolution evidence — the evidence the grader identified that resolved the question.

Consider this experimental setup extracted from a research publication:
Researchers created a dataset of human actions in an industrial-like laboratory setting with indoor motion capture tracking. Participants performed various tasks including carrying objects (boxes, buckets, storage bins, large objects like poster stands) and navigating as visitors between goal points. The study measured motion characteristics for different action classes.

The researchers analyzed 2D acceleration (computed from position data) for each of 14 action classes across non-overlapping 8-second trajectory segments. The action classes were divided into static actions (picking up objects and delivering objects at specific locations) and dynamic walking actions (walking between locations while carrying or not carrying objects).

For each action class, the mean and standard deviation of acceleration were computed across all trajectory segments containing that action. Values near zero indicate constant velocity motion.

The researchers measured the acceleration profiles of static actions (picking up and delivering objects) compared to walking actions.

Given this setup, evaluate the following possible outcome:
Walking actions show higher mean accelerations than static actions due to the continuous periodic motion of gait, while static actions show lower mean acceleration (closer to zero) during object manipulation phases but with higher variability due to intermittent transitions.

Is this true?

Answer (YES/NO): NO